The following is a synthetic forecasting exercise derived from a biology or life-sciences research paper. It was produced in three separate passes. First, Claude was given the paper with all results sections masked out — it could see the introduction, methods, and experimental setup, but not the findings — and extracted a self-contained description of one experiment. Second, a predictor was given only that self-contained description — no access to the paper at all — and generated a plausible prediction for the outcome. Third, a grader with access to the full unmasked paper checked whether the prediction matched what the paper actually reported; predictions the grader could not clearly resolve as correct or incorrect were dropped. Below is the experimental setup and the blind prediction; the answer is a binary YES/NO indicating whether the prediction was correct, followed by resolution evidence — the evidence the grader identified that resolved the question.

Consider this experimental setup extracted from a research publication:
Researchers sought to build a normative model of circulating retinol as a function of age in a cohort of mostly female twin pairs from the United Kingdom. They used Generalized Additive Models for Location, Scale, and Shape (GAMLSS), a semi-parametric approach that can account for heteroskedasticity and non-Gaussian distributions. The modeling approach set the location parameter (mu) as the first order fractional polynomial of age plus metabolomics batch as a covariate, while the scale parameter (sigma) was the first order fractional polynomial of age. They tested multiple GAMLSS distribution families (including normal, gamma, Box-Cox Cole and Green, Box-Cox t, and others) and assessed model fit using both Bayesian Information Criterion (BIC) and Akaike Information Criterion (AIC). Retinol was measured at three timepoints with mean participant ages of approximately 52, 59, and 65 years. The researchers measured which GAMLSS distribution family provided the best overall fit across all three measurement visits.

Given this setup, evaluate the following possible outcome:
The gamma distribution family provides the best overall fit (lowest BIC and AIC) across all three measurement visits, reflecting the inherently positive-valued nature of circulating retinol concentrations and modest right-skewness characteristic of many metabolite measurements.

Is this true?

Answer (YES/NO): NO